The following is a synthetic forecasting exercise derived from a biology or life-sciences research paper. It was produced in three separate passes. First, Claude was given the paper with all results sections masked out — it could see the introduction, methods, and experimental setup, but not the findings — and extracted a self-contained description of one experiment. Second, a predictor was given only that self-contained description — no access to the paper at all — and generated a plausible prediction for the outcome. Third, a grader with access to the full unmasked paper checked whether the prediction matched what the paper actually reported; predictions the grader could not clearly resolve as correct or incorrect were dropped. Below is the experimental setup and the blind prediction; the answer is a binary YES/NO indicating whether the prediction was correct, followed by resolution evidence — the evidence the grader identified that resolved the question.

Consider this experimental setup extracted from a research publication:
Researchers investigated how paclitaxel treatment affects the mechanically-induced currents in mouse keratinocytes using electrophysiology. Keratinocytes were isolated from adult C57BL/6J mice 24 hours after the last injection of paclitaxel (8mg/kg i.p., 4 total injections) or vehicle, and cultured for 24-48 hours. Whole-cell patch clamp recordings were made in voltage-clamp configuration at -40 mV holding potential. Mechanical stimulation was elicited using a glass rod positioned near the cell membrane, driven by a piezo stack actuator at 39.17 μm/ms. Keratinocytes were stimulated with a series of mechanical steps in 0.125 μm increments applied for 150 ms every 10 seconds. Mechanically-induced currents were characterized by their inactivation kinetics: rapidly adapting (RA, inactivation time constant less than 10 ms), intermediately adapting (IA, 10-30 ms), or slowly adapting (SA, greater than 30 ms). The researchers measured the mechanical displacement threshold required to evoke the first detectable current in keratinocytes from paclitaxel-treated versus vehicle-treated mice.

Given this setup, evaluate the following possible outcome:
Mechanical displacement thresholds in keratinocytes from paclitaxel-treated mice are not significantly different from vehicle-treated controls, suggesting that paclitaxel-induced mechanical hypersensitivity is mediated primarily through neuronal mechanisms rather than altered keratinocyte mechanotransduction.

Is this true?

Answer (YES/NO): NO